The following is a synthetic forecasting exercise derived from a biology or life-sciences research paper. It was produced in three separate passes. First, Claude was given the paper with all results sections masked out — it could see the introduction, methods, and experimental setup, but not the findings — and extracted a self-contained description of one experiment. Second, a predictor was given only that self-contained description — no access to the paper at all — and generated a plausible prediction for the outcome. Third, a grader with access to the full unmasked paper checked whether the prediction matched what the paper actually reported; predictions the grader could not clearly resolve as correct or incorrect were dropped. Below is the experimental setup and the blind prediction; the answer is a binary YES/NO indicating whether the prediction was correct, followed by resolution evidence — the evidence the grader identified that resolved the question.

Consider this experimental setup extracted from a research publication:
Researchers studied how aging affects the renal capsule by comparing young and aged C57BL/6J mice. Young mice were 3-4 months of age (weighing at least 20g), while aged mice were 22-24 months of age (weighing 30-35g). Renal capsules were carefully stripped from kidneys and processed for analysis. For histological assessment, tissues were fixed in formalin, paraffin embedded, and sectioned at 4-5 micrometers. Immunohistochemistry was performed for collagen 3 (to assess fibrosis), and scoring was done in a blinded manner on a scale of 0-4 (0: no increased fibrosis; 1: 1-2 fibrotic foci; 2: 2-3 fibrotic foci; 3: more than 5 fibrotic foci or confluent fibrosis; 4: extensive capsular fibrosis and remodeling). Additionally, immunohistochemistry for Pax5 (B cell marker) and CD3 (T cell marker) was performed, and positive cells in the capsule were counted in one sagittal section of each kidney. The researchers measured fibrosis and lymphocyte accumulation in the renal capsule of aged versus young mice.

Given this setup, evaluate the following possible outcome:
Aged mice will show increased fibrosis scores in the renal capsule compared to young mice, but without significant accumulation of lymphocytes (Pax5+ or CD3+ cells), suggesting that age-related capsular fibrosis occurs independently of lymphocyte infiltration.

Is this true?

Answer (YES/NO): NO